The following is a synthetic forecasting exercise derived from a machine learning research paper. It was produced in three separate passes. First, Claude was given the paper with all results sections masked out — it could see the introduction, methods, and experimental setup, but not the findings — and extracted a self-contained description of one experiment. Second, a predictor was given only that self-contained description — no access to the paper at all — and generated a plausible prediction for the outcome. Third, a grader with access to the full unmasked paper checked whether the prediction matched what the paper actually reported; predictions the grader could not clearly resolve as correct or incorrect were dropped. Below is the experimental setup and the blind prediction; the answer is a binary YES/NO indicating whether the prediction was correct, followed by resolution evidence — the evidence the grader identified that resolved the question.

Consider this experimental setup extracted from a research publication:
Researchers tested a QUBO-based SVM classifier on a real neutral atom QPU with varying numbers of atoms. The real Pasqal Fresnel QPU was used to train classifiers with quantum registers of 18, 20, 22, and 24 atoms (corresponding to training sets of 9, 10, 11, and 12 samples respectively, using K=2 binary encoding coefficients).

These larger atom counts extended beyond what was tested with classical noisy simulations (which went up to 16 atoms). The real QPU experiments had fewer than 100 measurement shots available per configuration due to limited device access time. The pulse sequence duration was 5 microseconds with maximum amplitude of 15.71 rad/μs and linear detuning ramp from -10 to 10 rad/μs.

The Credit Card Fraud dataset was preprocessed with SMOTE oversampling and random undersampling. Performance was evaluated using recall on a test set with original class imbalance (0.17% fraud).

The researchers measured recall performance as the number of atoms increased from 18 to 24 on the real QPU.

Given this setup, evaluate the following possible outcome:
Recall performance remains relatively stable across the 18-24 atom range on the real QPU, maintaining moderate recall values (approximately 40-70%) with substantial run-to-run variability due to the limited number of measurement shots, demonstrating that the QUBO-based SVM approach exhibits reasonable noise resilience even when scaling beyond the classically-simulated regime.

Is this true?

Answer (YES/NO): NO